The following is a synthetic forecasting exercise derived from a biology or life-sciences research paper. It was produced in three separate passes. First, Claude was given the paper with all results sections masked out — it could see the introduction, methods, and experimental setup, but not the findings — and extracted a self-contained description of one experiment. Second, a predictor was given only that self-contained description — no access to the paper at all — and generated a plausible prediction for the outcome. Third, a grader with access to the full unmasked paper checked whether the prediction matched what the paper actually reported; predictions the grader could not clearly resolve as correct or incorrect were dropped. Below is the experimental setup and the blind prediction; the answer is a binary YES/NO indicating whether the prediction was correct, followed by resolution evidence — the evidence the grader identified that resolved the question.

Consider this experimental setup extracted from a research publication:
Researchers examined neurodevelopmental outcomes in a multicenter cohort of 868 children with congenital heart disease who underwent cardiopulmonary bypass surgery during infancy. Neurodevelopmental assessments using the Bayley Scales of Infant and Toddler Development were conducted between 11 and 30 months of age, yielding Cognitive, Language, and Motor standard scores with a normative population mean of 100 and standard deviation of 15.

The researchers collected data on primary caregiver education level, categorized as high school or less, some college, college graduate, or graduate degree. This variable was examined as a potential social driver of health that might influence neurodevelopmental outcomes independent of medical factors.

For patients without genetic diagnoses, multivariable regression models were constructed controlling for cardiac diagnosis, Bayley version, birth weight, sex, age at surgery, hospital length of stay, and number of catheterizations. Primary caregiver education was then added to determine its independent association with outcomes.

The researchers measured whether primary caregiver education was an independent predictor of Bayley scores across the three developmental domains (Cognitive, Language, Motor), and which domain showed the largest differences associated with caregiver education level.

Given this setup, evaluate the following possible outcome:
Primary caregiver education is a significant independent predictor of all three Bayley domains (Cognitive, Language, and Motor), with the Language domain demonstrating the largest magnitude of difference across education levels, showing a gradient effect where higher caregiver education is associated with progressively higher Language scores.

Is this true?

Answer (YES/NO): YES